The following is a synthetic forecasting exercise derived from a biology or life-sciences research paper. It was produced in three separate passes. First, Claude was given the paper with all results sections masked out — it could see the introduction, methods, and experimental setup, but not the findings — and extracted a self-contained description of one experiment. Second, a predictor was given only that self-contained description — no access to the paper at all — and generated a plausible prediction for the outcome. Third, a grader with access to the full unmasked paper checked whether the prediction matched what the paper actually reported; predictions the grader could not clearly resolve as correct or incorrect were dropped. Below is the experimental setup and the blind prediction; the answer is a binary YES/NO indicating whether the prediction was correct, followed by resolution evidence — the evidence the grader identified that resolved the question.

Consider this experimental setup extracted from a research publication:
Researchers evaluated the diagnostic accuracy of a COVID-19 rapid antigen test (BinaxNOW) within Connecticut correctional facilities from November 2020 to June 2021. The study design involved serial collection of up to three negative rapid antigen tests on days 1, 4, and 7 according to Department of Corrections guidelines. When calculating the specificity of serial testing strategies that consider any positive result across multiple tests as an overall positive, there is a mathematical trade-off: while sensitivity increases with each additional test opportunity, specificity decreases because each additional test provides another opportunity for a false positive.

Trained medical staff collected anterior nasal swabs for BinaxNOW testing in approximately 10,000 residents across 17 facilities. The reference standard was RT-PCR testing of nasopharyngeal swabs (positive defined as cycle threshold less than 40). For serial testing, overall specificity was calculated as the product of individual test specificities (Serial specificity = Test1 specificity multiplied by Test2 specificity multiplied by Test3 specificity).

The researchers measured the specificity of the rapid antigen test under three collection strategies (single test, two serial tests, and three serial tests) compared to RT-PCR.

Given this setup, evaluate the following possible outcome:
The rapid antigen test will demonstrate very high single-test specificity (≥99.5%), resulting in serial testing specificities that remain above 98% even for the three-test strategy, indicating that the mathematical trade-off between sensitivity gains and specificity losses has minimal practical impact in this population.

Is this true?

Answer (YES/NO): NO